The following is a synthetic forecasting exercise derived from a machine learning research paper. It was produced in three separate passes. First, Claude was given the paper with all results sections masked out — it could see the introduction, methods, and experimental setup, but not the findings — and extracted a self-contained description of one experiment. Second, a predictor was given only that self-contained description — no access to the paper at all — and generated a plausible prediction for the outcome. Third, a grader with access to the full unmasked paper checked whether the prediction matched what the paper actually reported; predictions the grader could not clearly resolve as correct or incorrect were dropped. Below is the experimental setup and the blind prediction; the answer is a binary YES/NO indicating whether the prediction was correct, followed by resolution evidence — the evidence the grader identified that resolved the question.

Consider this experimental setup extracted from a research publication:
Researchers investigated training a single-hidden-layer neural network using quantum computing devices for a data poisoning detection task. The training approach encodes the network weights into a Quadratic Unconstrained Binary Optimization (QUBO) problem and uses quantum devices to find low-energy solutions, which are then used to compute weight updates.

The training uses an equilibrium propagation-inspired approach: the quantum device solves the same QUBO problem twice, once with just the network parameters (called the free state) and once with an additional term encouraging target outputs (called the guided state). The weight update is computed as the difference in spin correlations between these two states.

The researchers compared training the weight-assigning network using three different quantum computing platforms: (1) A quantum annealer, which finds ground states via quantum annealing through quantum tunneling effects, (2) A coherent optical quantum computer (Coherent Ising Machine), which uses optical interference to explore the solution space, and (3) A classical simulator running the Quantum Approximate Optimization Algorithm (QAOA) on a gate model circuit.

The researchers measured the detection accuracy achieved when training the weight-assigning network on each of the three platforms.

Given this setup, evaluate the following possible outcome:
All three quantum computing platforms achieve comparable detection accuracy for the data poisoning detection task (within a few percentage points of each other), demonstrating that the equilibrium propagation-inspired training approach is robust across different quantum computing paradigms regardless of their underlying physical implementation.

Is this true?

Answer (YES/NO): NO